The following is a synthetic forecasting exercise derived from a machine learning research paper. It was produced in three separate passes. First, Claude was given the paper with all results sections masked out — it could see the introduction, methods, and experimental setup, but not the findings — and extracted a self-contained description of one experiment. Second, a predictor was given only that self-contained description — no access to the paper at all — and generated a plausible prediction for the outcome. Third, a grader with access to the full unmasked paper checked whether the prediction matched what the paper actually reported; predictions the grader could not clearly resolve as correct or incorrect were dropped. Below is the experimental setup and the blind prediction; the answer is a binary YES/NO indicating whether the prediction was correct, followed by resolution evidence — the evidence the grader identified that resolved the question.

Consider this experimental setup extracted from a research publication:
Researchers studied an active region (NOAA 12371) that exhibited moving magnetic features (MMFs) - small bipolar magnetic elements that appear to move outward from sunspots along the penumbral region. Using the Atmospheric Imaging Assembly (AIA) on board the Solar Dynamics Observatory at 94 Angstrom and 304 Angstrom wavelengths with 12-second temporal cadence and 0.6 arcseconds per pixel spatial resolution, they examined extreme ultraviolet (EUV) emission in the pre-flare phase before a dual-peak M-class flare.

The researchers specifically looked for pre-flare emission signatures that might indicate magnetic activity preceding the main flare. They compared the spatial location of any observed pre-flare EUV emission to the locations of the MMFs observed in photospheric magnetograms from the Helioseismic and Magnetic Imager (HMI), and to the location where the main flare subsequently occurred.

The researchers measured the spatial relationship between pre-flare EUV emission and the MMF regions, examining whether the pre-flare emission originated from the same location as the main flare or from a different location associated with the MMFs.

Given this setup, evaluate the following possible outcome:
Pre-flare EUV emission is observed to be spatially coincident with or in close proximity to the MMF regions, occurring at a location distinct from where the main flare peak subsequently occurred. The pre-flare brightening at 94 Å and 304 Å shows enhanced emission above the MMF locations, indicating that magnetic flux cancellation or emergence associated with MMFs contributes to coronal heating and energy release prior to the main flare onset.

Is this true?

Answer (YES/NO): YES